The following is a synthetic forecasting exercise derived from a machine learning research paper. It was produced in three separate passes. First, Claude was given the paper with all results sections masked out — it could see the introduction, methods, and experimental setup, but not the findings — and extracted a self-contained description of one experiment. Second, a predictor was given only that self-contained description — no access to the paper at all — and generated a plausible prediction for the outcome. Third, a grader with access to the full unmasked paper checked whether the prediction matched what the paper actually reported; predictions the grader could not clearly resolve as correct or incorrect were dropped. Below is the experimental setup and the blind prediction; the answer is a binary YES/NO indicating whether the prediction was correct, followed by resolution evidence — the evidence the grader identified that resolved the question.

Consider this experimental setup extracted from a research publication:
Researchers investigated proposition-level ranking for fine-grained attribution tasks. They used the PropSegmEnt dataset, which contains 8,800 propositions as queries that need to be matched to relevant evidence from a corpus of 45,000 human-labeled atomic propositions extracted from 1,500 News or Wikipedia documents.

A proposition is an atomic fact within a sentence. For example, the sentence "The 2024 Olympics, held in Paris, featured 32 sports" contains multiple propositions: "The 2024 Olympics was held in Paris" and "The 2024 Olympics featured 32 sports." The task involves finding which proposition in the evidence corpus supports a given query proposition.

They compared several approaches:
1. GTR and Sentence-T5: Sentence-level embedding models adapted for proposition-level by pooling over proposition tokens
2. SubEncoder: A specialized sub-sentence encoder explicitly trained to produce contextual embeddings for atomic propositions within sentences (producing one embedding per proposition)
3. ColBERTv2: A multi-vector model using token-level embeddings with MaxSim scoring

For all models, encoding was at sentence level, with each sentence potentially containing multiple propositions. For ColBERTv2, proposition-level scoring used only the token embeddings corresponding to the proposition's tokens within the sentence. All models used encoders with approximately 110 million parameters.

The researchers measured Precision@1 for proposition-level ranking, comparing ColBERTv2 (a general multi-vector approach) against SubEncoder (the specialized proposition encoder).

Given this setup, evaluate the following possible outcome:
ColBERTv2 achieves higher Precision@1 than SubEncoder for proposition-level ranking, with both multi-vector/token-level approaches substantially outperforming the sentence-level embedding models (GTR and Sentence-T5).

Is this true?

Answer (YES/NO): YES